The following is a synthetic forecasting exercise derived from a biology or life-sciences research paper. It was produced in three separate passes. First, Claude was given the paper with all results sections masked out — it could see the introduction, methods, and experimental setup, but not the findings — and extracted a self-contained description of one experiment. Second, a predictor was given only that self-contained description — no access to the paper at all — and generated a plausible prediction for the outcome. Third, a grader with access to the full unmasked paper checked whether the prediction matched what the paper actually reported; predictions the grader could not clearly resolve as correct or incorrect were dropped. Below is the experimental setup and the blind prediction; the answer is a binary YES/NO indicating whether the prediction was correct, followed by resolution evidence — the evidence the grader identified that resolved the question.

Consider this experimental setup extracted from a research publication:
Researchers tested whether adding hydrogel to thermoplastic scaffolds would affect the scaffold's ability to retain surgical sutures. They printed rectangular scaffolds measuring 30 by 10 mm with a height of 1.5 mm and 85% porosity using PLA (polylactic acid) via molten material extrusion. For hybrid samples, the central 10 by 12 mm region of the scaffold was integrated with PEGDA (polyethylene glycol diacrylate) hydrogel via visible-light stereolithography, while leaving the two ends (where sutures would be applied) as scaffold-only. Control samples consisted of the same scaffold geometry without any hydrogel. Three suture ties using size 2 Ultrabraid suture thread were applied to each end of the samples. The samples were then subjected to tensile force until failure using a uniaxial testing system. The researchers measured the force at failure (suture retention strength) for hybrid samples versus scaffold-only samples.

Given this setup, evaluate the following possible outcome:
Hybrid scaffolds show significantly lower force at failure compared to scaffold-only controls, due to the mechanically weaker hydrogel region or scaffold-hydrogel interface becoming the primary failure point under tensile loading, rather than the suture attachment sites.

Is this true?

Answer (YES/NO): NO